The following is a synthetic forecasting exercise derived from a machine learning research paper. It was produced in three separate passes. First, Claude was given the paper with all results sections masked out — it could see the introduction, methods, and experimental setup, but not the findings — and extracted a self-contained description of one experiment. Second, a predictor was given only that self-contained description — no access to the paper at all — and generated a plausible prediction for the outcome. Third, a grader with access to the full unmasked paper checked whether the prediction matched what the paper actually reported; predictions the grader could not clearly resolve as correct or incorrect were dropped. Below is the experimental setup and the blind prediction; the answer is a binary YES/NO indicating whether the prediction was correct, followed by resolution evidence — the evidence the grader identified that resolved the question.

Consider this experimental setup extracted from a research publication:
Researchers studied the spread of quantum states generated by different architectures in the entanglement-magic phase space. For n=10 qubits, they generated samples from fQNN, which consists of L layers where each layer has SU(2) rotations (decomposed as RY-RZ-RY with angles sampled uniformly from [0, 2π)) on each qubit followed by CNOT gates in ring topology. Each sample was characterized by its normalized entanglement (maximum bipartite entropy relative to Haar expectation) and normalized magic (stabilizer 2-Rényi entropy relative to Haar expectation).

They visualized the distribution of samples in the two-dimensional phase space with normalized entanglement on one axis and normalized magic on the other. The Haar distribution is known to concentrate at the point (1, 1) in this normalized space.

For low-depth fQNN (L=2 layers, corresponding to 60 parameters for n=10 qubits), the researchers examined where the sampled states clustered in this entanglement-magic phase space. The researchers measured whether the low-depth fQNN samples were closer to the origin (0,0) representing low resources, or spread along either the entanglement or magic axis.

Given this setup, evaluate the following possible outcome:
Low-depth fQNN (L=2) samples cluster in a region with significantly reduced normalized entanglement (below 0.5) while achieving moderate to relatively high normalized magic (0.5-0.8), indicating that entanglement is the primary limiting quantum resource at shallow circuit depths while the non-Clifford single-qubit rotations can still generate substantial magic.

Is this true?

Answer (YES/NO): NO